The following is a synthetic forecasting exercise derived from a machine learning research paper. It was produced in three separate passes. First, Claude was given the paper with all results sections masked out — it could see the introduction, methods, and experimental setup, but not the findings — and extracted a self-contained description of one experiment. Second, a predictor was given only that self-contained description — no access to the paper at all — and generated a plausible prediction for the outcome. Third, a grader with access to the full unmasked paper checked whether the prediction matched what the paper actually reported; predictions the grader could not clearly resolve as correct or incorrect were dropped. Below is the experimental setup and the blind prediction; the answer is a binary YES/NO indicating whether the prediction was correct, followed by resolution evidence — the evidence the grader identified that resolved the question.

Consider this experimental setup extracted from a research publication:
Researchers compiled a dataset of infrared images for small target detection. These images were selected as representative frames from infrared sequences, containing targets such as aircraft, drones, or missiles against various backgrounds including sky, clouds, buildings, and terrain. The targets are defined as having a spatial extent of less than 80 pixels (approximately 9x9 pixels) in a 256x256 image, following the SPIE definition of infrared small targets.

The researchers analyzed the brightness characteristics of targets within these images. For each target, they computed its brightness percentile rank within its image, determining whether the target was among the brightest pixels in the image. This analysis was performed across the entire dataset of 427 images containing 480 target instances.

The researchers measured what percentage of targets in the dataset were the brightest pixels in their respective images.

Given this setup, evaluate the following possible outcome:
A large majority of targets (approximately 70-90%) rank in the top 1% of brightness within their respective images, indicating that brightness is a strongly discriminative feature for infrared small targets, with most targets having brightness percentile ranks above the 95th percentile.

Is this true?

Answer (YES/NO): NO